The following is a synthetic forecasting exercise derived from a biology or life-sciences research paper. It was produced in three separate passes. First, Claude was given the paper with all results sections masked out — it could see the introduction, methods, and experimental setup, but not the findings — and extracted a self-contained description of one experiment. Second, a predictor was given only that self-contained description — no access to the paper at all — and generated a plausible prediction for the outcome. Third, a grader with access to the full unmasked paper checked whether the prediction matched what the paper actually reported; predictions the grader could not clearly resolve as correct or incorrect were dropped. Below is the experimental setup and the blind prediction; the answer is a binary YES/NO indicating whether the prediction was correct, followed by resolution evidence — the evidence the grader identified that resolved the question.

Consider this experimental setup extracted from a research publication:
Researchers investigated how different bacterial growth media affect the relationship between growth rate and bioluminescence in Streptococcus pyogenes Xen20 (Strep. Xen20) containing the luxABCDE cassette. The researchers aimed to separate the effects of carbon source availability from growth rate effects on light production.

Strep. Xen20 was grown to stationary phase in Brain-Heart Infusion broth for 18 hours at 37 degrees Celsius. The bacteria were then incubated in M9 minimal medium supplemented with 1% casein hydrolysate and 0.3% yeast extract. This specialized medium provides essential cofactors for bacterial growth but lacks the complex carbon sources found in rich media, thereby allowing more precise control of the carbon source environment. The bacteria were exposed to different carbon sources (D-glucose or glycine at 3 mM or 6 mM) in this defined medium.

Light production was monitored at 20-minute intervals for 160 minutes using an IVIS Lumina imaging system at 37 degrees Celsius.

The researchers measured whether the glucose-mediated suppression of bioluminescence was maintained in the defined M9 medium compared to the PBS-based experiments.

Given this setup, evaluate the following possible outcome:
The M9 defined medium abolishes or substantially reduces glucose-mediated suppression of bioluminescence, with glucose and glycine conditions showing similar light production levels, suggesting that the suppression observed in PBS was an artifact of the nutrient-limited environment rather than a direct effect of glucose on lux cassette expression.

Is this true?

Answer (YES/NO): YES